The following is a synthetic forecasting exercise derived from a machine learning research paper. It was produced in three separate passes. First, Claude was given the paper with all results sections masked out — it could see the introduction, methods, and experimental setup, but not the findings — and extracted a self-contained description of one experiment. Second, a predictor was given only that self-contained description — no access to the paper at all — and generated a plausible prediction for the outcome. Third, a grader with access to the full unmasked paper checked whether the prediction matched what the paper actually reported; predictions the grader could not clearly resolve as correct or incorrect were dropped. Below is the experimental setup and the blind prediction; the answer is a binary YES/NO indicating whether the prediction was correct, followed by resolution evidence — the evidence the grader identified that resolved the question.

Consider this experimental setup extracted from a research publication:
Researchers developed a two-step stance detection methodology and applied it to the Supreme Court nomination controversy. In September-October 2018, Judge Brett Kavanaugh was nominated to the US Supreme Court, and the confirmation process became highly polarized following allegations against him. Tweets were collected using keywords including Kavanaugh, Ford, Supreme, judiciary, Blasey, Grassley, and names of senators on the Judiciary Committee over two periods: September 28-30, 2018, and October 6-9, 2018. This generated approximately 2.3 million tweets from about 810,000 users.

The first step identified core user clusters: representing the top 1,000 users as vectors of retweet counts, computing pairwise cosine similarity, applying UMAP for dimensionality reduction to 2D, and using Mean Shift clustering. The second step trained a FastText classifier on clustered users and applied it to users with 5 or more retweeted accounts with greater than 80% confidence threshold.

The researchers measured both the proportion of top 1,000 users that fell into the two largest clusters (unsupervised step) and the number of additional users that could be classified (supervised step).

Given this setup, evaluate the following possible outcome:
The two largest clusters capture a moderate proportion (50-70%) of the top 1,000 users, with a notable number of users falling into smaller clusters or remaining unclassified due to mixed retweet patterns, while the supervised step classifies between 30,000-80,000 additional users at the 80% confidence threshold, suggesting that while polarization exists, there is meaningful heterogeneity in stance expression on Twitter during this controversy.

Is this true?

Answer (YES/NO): NO